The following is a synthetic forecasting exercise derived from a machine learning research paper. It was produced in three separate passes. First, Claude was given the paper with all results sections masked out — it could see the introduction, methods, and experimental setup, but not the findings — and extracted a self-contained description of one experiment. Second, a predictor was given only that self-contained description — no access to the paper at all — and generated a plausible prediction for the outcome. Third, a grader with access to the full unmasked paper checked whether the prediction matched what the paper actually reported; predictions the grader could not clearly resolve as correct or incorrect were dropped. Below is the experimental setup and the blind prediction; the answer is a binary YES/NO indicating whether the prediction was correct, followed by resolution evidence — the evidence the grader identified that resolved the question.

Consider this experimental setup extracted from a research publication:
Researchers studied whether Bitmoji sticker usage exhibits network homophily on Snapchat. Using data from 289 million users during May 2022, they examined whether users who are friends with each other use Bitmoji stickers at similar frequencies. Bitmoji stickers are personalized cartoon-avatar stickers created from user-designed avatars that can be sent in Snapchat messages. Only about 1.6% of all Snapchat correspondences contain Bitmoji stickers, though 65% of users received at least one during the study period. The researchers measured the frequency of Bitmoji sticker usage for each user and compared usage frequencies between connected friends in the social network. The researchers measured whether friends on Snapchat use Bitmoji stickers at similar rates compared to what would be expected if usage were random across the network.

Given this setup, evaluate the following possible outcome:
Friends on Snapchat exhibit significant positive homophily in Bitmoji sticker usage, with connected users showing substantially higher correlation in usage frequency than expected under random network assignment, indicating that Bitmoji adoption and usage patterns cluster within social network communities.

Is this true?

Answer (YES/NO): YES